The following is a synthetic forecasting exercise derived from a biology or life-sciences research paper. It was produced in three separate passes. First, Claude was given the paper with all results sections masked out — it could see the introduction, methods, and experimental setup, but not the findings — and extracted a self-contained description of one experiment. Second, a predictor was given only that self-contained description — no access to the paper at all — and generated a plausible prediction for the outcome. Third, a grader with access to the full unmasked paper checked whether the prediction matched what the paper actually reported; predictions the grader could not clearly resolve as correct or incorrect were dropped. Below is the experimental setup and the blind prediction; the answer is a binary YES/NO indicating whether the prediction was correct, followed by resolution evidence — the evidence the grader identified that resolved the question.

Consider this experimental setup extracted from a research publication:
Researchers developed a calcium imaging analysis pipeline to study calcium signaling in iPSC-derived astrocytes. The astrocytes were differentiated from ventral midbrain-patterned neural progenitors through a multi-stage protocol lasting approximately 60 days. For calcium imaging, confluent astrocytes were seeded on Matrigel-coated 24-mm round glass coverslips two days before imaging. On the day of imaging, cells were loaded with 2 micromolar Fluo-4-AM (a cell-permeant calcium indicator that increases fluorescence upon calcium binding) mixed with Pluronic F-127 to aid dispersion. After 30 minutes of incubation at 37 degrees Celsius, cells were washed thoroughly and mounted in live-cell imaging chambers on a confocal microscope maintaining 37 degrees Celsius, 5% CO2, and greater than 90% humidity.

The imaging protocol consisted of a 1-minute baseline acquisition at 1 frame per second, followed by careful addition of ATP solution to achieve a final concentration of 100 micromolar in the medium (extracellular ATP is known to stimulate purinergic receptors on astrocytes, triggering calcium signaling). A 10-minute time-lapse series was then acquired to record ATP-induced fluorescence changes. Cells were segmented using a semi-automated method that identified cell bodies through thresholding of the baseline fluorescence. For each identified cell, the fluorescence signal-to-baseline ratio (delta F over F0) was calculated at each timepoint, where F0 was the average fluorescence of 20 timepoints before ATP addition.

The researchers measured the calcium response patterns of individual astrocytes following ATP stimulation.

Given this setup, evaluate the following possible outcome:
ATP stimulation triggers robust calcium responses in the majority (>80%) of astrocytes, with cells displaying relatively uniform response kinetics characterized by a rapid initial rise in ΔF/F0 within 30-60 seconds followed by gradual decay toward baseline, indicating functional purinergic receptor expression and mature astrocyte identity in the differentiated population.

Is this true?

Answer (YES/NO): NO